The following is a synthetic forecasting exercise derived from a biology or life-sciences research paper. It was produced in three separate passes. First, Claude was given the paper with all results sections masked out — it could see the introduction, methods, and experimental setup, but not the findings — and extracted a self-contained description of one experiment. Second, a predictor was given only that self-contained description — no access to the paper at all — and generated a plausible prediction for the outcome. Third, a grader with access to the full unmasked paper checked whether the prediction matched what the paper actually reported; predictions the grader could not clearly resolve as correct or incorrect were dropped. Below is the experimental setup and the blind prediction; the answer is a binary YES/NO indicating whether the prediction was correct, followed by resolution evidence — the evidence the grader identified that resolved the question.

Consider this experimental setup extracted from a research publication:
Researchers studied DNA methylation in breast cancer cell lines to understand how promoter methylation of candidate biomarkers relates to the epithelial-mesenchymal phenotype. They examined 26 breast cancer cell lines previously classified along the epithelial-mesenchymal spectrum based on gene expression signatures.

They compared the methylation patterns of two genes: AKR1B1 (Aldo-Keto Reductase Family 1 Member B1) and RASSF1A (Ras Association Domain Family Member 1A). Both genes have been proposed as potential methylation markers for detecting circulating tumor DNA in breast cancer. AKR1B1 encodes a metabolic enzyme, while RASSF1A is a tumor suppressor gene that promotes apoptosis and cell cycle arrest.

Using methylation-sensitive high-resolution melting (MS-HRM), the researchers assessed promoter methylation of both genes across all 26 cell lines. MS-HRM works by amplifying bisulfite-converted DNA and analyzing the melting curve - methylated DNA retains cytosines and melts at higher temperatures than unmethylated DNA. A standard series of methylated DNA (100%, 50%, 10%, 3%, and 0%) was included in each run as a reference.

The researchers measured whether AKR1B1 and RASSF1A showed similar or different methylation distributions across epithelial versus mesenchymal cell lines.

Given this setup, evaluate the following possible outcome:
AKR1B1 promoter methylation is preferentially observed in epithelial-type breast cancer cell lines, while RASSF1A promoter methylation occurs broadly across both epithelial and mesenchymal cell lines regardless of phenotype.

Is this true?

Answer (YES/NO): YES